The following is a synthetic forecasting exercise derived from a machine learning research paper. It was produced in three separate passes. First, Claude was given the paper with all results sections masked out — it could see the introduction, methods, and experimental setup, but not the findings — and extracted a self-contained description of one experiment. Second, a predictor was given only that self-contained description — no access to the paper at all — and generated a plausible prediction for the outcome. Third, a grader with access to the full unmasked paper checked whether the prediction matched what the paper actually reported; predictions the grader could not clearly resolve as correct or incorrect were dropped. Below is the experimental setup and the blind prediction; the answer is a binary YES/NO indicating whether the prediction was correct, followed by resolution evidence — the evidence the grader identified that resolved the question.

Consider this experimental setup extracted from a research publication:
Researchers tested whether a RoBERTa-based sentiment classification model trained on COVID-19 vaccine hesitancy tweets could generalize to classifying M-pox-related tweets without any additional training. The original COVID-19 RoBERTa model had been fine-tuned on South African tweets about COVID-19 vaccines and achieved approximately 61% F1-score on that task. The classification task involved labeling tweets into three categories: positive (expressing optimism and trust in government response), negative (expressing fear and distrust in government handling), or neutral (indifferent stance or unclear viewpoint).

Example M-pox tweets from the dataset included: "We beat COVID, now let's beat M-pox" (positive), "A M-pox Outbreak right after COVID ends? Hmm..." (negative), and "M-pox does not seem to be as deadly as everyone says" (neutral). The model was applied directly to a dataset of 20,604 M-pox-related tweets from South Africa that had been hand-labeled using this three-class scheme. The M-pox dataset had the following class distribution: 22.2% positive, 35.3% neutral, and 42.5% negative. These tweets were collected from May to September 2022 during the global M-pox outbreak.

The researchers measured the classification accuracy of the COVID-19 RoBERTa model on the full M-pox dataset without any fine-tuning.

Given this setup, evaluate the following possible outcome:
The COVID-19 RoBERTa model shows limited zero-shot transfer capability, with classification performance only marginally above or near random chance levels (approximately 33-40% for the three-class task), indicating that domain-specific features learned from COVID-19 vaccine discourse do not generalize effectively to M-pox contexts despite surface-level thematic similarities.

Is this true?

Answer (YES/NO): NO